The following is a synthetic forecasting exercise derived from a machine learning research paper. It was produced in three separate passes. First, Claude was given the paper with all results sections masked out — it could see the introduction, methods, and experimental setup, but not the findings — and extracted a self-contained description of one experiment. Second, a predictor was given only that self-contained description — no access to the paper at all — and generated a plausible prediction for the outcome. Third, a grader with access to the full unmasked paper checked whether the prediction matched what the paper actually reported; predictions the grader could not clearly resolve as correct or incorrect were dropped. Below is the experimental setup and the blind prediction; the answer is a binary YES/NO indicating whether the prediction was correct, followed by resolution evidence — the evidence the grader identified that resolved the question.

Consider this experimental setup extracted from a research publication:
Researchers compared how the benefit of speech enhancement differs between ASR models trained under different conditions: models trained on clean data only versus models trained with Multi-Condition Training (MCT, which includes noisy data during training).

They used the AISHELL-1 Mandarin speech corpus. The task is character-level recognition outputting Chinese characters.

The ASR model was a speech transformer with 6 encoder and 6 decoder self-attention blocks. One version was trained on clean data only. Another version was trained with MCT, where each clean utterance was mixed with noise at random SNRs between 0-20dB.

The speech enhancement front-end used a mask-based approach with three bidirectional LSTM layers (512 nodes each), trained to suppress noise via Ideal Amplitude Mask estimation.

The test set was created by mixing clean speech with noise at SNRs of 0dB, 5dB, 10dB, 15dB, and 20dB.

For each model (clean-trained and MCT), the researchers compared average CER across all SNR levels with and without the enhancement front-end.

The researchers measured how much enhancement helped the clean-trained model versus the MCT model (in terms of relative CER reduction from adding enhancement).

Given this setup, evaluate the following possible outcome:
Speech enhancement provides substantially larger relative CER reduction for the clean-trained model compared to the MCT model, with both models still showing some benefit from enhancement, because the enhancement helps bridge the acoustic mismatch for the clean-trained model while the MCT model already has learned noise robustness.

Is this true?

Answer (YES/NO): NO